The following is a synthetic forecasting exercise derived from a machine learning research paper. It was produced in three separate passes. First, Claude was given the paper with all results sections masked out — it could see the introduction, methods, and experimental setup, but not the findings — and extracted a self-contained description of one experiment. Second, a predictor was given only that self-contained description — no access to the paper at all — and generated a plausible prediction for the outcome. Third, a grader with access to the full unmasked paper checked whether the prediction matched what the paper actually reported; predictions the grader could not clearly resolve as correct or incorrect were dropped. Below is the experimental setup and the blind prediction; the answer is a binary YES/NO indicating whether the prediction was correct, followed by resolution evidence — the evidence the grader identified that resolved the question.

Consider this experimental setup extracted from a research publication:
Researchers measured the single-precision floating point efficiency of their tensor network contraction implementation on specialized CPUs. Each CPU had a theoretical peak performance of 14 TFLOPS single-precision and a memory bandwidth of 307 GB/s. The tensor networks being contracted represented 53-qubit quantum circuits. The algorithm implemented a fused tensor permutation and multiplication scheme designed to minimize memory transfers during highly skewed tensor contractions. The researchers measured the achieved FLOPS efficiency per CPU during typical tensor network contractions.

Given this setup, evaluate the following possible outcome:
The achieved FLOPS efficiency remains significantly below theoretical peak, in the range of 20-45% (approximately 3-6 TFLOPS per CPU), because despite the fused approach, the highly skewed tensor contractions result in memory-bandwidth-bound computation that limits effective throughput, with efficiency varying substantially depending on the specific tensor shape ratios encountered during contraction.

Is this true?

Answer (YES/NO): NO